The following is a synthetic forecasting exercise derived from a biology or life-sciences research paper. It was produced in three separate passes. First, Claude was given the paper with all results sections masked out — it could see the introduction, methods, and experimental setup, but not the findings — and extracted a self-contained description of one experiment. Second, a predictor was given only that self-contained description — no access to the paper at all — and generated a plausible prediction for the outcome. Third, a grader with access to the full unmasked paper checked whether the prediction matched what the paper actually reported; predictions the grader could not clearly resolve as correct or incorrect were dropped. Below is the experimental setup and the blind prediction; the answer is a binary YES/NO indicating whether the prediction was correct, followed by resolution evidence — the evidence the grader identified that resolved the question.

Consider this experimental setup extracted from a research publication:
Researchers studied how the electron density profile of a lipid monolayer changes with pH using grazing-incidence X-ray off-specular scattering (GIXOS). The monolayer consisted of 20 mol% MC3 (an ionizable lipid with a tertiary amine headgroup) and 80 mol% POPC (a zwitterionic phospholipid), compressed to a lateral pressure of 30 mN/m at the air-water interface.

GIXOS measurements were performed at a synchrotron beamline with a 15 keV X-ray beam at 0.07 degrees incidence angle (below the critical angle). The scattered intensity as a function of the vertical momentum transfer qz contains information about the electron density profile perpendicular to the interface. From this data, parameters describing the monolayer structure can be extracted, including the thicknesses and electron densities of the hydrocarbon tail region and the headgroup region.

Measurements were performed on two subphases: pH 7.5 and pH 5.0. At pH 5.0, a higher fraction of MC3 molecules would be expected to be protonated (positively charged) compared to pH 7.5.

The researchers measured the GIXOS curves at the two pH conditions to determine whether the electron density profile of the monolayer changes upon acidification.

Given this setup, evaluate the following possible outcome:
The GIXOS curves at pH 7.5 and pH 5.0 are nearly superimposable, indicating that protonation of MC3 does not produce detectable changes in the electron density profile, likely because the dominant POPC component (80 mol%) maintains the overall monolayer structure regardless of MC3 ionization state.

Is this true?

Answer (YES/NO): NO